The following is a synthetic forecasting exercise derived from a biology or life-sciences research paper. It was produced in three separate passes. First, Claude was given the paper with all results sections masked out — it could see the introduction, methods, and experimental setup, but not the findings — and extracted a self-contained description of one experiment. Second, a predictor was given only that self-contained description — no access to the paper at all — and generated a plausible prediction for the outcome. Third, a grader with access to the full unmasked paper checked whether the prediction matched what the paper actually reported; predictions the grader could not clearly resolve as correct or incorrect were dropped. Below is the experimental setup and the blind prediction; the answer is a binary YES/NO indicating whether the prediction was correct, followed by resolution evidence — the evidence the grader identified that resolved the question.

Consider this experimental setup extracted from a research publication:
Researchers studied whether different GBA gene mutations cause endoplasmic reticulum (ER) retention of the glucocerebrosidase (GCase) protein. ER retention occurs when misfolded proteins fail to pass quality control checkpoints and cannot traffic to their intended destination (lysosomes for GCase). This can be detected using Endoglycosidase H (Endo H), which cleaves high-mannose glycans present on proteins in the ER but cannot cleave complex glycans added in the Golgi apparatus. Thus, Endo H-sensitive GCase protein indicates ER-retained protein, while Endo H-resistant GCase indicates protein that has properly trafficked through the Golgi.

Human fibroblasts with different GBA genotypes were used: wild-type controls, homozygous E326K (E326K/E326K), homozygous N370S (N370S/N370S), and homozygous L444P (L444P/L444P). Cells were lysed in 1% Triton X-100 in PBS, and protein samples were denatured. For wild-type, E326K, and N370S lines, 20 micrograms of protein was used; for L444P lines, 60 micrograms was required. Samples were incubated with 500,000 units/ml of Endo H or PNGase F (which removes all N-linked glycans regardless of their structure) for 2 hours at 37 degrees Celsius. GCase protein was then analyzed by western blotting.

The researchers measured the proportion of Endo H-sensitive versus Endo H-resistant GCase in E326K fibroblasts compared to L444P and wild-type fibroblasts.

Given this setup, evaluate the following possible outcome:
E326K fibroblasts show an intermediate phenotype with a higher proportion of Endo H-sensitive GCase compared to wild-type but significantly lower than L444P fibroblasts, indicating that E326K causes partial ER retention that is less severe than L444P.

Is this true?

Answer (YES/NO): NO